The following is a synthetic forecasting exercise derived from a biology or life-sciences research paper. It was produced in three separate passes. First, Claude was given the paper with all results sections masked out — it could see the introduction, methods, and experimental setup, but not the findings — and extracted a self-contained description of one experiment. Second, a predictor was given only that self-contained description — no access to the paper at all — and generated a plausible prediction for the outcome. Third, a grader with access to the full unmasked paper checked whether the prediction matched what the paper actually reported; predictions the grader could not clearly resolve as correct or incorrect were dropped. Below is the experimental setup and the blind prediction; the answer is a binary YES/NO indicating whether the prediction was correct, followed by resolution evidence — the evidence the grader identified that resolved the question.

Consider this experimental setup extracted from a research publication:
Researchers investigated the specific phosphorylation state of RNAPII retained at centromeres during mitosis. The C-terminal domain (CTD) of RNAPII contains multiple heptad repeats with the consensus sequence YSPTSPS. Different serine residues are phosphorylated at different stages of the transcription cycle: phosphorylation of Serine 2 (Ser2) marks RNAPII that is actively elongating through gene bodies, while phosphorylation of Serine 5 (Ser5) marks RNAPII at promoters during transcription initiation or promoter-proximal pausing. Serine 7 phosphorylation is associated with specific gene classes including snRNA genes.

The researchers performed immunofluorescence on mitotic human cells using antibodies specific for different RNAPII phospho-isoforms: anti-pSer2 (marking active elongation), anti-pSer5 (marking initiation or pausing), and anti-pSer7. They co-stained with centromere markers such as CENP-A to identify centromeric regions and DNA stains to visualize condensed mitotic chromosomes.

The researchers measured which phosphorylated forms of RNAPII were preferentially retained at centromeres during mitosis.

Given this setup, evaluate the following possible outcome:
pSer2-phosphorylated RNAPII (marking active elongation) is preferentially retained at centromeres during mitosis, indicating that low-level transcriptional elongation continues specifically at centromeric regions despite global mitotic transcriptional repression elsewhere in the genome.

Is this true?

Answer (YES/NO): YES